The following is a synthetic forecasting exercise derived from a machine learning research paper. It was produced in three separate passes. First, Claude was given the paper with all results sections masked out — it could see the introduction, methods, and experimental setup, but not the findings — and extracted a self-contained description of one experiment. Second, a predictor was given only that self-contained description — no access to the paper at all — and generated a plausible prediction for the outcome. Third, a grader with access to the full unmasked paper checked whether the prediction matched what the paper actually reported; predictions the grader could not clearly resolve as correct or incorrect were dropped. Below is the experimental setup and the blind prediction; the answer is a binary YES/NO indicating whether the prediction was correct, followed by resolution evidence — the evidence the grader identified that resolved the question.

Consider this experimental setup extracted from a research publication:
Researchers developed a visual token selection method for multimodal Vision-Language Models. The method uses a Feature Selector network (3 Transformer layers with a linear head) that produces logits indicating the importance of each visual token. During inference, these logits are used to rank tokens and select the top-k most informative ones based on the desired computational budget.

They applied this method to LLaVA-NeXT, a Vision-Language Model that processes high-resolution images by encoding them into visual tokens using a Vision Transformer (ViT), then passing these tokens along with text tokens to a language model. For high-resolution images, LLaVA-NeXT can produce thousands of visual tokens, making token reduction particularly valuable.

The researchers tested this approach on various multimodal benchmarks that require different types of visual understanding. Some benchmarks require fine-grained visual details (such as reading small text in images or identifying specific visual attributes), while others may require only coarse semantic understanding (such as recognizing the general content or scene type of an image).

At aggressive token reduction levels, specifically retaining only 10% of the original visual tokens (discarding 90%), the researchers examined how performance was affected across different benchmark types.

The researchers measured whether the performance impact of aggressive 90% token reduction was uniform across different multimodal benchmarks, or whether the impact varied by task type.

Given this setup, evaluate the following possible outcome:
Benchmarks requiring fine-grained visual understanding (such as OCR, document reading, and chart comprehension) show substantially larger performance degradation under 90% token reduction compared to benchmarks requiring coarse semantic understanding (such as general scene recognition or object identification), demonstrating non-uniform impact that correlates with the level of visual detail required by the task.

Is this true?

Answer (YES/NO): YES